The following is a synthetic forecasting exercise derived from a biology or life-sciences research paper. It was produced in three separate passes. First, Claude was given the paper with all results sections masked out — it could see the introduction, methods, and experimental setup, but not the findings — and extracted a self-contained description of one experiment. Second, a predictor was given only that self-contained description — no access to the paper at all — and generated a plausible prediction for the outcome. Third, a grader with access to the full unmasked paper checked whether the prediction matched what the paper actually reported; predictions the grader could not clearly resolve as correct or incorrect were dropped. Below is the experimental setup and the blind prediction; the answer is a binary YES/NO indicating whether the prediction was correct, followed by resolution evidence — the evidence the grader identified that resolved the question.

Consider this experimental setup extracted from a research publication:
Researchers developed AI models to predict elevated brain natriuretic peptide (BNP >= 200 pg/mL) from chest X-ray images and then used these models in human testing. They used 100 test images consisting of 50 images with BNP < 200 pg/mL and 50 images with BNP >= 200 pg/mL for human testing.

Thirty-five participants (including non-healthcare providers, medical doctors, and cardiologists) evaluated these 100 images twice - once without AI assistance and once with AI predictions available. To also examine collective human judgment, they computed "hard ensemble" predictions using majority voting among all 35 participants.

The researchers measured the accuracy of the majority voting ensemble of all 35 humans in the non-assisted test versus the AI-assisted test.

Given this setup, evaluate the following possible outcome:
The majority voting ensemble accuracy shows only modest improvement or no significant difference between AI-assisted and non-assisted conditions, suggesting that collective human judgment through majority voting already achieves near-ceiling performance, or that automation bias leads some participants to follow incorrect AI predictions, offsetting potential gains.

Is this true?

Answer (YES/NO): NO